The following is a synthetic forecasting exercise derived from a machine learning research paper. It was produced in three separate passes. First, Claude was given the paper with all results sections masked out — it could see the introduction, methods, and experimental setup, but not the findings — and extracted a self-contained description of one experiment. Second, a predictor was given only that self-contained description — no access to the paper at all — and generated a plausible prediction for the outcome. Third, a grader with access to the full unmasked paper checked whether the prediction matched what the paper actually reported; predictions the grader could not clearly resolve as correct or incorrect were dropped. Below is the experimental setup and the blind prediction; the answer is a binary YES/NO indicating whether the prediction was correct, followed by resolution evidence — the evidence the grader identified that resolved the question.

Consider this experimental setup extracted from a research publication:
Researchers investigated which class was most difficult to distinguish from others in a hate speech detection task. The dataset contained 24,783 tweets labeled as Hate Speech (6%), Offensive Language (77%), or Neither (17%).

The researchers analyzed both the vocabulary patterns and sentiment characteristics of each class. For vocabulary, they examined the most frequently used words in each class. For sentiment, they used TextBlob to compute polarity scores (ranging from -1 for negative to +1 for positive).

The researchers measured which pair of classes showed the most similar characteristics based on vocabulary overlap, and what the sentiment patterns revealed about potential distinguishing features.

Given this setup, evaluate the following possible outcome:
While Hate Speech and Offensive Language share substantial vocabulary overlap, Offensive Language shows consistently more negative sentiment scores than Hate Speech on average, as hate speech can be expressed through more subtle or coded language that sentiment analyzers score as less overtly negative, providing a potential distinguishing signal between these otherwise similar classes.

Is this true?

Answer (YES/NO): NO